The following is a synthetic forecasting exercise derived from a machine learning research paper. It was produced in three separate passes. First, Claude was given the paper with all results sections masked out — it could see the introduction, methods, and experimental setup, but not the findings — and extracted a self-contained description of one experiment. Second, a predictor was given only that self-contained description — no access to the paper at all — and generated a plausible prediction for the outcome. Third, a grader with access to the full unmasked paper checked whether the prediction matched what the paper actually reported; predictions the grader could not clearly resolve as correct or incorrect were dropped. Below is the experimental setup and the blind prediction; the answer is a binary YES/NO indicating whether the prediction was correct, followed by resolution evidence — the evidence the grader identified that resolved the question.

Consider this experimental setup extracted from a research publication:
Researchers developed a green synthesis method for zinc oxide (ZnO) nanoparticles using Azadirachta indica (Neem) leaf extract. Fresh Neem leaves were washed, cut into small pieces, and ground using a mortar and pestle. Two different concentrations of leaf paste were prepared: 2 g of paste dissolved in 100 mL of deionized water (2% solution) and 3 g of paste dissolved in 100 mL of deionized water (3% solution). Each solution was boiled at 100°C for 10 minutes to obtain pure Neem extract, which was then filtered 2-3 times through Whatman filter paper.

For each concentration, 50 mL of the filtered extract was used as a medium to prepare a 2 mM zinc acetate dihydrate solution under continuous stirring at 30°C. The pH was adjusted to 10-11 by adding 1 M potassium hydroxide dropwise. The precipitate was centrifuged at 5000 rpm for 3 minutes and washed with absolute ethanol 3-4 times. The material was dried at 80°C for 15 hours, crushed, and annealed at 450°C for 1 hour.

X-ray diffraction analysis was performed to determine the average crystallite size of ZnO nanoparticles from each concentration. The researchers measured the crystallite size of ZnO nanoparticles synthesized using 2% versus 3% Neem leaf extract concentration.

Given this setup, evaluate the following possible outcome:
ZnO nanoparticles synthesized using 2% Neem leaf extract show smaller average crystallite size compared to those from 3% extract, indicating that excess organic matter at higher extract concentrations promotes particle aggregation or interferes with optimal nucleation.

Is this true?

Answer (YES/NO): NO